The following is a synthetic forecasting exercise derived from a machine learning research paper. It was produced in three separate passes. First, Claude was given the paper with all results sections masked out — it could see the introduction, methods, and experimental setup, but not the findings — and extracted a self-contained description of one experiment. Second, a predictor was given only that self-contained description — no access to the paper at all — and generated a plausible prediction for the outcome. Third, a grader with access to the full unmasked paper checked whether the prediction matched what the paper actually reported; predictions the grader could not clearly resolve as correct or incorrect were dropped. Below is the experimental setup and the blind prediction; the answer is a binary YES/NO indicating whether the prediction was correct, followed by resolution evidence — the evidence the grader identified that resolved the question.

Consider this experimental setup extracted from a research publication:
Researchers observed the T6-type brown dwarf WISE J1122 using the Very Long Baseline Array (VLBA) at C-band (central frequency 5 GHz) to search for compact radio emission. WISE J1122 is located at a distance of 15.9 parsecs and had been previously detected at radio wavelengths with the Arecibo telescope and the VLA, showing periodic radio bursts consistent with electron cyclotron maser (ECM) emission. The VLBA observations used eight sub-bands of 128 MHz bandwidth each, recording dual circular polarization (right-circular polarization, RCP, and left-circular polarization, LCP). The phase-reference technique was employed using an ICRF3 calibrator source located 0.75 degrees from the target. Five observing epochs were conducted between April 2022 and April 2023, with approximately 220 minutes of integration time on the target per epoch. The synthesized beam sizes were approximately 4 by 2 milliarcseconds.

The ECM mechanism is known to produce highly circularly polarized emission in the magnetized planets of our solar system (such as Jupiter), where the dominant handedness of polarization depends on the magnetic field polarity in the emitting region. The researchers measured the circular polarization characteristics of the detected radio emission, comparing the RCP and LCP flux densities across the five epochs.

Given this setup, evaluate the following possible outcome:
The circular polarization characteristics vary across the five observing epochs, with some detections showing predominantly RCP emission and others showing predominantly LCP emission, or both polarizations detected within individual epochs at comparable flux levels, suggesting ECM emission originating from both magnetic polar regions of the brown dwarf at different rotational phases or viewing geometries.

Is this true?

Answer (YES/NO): NO